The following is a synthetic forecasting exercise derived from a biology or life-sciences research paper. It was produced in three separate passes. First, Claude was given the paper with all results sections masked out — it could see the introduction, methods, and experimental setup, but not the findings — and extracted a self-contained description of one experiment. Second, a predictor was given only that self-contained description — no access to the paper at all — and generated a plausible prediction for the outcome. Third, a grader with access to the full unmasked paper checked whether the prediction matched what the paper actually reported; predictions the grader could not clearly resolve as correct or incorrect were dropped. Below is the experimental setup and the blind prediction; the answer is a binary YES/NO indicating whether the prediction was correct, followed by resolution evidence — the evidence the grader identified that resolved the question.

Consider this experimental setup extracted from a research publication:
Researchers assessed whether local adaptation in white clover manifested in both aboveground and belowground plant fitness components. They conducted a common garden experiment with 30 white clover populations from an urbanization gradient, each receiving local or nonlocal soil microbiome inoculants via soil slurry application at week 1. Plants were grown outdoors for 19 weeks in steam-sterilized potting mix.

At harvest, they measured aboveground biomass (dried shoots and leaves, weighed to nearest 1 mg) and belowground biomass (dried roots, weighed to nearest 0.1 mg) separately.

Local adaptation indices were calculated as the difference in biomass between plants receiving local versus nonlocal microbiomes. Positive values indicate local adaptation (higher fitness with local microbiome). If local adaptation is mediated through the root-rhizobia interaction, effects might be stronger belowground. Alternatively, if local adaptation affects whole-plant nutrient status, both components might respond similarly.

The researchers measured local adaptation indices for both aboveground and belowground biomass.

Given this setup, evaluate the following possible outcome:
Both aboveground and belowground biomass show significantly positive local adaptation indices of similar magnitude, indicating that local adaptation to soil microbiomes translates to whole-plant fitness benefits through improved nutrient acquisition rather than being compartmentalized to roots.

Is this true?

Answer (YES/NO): NO